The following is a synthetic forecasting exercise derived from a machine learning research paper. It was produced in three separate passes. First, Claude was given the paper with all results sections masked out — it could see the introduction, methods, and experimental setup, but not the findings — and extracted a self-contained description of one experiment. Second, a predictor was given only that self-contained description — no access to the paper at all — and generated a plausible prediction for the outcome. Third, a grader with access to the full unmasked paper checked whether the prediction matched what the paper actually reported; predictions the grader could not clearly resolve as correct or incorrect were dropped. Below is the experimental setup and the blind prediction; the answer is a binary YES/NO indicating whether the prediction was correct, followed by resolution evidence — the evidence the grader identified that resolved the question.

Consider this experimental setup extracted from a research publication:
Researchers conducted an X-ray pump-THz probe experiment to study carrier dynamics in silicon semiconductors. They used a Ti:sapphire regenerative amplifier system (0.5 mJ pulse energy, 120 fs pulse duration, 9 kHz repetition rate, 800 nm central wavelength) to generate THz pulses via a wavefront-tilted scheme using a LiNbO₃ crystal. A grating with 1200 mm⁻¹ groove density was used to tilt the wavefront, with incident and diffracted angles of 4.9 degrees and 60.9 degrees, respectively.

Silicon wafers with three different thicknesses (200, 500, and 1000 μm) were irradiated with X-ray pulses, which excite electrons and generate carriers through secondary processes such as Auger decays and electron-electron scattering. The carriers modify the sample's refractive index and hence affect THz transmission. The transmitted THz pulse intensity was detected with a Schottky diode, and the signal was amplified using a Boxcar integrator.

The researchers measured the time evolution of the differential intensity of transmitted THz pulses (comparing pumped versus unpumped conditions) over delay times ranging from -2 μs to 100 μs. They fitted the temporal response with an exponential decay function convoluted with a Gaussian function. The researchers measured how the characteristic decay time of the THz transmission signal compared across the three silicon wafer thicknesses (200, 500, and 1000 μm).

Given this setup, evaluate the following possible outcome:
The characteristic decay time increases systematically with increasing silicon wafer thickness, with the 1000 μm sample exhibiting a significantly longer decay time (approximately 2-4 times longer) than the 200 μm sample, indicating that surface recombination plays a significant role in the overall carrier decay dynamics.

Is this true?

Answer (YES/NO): NO